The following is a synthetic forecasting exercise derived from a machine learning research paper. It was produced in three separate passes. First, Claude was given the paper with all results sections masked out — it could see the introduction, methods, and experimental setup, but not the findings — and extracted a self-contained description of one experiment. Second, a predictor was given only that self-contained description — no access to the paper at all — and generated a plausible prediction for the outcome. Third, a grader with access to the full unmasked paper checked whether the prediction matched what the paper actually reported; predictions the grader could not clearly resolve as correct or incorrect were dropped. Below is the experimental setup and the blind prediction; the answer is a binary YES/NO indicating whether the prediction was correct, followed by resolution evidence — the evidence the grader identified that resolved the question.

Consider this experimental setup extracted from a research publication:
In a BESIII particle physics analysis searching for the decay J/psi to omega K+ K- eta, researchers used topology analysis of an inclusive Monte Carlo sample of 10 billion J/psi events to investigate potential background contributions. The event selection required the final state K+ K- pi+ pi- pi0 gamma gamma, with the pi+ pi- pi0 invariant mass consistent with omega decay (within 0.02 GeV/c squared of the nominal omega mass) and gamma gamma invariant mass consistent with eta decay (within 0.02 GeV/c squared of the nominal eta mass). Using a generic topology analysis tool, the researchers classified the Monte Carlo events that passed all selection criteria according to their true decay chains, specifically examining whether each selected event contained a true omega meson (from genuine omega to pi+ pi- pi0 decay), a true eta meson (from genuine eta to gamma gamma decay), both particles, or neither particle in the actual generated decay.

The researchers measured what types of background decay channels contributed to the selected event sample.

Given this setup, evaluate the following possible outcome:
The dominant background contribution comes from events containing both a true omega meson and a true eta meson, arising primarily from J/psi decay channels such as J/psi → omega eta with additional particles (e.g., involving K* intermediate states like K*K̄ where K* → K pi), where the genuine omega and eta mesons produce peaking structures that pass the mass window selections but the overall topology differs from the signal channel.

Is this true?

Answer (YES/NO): NO